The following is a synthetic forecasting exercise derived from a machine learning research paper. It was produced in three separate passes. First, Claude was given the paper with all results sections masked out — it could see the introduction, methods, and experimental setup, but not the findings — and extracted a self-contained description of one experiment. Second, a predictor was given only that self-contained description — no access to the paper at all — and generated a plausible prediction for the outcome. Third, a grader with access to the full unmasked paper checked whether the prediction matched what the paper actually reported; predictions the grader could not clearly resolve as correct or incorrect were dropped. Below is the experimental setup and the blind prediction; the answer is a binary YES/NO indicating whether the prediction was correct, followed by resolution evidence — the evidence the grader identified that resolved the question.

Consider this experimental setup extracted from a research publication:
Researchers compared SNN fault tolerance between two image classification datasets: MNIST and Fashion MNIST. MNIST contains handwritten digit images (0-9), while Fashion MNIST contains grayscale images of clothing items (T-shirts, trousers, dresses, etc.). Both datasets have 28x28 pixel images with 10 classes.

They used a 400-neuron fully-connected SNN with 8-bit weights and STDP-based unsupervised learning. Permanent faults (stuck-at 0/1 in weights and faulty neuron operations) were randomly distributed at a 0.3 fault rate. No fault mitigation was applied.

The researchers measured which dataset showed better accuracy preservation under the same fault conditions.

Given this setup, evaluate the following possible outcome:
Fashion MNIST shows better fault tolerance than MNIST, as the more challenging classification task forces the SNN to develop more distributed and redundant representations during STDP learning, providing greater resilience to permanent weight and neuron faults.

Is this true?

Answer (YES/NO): NO